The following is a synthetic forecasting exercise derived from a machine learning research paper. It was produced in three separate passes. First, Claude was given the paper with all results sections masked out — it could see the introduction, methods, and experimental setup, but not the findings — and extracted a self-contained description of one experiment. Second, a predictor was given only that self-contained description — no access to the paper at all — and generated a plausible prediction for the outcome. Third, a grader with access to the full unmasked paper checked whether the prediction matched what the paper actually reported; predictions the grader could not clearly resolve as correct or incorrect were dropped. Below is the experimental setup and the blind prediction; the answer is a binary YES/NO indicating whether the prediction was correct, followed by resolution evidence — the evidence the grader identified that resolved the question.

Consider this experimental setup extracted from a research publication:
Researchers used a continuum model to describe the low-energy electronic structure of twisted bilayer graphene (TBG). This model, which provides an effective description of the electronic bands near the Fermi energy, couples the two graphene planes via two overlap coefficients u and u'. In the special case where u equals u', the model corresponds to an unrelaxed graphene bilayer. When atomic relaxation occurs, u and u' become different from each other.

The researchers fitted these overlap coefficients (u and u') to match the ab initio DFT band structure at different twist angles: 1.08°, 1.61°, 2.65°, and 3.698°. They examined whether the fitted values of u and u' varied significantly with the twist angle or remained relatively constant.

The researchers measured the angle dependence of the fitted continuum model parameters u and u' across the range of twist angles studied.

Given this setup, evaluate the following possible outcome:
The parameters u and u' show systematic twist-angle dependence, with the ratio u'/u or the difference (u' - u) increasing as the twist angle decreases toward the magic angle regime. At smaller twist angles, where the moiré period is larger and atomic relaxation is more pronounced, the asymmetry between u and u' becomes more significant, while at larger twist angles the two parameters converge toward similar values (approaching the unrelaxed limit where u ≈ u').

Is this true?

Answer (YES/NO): NO